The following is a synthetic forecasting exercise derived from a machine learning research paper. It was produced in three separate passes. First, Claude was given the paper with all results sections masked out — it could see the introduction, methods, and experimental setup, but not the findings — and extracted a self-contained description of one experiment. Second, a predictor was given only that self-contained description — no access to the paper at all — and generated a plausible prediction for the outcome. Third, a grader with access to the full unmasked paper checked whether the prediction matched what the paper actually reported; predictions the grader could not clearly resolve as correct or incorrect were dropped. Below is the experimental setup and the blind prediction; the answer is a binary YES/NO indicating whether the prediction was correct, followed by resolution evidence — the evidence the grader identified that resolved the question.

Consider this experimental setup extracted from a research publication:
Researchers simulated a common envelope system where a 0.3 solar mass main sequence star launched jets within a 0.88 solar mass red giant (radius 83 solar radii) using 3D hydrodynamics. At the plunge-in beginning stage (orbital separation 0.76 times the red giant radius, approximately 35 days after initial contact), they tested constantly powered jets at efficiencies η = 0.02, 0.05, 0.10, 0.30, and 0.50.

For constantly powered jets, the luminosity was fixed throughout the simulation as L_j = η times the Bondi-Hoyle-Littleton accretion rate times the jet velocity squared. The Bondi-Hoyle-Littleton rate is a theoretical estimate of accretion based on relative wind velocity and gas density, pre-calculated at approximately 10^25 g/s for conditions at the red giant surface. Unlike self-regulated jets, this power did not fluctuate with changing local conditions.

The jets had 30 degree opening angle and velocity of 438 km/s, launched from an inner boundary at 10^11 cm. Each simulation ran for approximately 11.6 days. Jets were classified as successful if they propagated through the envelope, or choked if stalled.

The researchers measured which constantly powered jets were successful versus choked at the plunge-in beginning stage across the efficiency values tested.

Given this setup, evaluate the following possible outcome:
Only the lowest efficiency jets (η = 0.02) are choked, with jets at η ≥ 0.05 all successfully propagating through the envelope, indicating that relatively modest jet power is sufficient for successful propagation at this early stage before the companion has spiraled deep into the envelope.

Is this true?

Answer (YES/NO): NO